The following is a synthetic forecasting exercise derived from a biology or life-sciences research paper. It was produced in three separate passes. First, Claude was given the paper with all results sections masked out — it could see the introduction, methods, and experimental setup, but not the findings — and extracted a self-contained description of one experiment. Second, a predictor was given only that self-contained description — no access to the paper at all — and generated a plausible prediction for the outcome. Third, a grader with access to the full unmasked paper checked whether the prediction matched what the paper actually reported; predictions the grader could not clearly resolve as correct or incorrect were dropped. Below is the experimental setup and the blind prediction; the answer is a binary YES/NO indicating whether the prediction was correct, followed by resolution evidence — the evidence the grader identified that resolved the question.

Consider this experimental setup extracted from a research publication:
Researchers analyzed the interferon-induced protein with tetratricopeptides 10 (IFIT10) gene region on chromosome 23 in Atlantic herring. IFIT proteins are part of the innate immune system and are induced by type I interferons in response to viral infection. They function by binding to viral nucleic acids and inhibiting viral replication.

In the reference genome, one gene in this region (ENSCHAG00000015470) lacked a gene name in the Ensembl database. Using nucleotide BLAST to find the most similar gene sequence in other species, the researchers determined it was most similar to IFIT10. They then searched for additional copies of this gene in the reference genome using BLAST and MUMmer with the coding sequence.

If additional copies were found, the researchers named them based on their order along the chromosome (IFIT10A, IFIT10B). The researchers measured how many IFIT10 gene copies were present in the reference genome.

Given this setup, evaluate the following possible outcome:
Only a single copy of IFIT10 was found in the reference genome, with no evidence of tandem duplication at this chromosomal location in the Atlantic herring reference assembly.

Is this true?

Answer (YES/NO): NO